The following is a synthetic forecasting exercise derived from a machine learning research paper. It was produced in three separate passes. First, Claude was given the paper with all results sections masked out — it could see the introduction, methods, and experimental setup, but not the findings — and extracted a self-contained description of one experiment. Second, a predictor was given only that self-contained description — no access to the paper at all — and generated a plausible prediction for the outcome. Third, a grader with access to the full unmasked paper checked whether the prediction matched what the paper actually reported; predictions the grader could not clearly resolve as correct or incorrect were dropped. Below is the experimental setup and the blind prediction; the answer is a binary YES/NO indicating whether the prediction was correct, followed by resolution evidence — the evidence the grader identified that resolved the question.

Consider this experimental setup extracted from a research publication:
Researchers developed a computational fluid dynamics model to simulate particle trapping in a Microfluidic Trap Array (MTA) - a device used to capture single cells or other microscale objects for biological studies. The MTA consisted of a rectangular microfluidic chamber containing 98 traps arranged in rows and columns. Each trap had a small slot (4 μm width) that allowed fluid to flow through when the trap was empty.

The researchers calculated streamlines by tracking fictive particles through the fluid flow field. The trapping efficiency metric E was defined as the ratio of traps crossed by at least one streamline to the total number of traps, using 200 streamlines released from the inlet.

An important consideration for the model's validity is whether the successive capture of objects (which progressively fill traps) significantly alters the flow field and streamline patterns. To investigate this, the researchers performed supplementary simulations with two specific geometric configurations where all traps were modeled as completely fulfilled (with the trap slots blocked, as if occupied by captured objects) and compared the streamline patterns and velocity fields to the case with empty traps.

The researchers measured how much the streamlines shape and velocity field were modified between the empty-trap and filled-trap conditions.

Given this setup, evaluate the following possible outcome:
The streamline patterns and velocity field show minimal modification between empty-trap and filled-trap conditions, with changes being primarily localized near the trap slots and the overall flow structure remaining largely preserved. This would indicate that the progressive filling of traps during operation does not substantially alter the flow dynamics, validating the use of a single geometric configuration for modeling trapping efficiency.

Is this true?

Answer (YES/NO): YES